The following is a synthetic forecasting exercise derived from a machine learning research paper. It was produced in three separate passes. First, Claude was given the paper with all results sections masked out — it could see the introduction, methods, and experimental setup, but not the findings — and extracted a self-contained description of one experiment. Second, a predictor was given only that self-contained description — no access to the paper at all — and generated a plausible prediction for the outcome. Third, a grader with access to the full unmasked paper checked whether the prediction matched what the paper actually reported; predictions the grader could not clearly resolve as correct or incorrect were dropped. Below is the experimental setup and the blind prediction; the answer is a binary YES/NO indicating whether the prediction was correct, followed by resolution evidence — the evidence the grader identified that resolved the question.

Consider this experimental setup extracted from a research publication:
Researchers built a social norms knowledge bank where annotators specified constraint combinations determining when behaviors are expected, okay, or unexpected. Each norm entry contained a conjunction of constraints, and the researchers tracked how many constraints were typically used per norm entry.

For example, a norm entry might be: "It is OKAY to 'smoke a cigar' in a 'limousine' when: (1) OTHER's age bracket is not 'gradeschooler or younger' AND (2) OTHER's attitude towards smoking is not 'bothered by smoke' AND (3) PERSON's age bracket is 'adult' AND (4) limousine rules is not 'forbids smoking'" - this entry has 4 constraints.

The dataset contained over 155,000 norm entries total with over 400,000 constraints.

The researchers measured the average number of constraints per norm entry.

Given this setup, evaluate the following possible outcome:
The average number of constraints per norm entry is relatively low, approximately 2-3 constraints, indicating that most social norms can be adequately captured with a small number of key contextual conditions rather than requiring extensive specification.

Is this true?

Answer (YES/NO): YES